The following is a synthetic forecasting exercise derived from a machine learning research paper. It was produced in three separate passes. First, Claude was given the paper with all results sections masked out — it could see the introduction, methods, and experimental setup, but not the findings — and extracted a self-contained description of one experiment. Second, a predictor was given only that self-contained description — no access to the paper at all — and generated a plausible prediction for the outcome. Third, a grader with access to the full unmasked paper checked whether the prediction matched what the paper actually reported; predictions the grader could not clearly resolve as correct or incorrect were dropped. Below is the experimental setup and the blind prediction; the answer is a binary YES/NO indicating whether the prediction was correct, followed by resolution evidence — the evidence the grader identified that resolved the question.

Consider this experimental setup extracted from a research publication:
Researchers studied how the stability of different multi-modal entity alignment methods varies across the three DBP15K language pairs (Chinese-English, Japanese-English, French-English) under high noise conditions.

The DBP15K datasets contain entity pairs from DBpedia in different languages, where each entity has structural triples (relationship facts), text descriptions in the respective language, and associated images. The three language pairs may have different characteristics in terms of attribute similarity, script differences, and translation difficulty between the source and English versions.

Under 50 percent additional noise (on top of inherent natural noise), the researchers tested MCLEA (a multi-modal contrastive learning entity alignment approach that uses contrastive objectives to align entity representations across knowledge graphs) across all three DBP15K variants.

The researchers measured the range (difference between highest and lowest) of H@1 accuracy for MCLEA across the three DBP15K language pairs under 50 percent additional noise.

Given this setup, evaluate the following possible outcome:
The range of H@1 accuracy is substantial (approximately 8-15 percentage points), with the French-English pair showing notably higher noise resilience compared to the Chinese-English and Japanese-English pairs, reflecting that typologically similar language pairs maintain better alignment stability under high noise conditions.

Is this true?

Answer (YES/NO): YES